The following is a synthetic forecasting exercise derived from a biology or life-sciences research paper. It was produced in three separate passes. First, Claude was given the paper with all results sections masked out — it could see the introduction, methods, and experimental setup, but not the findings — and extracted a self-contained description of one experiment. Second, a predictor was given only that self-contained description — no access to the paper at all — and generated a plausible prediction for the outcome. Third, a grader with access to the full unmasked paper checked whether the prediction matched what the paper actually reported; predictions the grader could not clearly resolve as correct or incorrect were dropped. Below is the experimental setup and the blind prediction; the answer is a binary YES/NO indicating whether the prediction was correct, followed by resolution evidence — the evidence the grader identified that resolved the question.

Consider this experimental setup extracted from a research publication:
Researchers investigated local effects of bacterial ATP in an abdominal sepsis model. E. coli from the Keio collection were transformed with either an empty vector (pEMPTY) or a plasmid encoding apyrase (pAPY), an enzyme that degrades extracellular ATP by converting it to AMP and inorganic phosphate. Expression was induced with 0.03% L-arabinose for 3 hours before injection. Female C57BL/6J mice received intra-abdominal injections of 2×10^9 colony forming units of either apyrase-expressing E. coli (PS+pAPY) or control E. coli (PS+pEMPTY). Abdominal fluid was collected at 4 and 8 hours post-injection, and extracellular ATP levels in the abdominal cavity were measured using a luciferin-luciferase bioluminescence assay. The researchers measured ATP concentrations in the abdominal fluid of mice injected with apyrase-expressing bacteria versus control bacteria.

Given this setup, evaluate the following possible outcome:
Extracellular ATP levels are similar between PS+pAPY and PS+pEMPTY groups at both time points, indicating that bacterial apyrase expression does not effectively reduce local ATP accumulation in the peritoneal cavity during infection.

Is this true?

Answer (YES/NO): YES